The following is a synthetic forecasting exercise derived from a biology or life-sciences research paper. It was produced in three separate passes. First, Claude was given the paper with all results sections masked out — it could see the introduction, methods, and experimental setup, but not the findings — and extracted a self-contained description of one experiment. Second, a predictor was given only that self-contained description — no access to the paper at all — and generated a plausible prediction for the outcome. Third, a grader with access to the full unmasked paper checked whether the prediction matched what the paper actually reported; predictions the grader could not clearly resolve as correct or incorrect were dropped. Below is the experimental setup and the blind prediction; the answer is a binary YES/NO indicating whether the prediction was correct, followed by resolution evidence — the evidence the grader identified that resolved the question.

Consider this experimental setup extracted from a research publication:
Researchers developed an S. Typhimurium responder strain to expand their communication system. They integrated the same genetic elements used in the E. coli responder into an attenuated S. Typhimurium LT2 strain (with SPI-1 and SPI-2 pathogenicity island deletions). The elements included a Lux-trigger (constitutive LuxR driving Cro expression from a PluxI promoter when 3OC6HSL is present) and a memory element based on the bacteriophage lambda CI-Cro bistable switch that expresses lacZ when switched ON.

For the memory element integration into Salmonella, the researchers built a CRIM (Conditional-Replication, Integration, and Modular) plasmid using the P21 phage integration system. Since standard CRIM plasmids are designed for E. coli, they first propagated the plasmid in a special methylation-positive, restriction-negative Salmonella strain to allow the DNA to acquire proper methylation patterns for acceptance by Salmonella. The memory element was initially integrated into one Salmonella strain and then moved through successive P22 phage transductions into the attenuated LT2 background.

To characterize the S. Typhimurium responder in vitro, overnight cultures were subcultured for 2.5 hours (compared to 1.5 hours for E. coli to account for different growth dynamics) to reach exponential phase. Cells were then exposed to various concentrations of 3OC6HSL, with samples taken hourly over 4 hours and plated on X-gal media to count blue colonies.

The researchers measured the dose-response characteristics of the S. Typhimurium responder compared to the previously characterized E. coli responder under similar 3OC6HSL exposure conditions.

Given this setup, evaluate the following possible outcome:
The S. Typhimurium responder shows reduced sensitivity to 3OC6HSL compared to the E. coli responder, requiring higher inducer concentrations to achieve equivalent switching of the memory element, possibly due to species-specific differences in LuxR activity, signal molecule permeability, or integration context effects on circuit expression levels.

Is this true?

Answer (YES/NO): YES